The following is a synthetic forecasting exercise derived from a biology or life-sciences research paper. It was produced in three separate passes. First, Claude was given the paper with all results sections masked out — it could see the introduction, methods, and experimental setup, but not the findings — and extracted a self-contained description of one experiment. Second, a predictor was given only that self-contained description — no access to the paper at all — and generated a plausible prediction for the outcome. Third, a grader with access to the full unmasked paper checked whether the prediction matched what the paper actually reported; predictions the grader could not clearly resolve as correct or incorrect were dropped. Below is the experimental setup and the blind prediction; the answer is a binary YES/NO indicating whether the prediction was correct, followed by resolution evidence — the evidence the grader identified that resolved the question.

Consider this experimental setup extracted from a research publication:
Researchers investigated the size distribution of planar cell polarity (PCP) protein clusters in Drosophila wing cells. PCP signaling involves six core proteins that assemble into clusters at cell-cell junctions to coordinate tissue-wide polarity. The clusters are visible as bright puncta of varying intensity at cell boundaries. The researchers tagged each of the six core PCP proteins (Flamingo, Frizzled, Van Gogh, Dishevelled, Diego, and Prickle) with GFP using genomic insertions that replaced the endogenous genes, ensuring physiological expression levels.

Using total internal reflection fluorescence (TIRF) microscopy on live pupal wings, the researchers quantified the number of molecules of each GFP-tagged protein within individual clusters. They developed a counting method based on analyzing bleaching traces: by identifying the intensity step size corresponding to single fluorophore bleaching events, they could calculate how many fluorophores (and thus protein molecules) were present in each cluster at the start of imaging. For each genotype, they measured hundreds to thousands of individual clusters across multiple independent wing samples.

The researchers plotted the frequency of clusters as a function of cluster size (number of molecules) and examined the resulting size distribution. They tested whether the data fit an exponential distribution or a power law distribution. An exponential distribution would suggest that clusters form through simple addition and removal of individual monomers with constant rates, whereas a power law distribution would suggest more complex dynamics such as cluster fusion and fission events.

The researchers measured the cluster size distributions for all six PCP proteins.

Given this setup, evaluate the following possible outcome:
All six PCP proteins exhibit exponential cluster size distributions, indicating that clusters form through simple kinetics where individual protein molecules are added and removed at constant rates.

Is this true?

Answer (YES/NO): YES